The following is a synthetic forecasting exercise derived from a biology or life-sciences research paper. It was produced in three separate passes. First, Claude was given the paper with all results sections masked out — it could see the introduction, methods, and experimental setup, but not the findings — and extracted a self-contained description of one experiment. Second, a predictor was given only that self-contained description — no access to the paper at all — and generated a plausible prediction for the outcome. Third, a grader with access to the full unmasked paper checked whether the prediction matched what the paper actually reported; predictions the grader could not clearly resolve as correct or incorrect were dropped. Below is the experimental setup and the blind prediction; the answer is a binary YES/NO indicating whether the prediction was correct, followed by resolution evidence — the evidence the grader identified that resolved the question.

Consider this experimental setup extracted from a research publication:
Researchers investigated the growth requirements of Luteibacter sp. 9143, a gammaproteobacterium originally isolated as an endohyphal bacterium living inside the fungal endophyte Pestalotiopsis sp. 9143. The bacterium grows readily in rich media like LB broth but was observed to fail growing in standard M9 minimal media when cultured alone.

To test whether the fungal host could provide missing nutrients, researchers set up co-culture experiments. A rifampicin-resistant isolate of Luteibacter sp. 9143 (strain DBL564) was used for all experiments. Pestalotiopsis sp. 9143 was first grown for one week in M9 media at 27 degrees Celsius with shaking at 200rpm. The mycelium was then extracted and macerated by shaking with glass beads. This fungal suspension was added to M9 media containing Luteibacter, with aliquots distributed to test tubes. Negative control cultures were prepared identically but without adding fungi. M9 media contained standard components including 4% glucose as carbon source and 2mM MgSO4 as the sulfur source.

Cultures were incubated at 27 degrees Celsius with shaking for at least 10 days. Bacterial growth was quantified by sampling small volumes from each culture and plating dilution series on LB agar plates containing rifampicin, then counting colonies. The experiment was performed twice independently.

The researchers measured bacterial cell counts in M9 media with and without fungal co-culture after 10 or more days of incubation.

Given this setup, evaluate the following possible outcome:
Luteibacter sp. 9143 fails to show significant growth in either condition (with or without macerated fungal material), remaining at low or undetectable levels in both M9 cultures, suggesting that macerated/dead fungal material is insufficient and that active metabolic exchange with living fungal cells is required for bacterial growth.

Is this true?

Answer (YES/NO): NO